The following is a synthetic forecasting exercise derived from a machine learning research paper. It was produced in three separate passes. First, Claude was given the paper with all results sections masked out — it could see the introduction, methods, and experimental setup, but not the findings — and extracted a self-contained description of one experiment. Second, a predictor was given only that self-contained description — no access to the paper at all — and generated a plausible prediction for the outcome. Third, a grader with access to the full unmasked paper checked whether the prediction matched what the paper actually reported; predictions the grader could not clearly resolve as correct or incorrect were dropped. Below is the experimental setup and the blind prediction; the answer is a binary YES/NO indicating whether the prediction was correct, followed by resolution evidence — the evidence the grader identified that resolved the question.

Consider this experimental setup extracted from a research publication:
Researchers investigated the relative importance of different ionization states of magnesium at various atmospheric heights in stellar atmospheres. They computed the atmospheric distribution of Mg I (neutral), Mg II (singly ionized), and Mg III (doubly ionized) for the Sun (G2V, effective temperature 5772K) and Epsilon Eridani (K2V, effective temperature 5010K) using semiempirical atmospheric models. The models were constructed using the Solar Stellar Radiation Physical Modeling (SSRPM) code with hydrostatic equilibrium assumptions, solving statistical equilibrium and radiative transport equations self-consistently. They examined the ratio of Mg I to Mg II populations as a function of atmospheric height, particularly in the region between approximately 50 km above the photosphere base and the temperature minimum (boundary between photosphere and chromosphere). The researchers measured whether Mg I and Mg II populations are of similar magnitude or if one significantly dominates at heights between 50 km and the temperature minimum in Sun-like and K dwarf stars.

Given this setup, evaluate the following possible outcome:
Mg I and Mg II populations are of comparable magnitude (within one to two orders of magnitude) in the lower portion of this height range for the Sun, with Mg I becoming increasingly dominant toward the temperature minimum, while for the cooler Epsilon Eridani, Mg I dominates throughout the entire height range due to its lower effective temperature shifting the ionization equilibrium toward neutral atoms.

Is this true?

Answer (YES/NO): NO